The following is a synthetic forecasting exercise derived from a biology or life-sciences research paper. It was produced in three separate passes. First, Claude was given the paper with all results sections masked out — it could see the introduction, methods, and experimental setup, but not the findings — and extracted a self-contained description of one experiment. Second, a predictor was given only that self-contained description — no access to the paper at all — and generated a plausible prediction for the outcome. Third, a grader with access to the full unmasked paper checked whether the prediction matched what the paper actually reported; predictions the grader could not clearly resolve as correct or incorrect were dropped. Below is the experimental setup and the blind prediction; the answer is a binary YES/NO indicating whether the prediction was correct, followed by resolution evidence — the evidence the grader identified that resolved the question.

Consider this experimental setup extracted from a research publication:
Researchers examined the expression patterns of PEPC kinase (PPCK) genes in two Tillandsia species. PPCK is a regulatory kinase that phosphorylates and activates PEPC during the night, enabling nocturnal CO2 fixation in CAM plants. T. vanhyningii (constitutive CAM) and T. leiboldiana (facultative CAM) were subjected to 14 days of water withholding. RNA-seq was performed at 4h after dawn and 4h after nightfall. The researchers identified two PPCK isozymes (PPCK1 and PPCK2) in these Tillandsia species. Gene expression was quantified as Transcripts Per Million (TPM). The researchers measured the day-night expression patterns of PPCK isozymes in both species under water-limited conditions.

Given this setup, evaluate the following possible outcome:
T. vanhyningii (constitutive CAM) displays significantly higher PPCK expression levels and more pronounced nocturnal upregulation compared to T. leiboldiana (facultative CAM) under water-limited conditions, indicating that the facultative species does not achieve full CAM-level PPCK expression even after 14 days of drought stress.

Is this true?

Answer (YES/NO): NO